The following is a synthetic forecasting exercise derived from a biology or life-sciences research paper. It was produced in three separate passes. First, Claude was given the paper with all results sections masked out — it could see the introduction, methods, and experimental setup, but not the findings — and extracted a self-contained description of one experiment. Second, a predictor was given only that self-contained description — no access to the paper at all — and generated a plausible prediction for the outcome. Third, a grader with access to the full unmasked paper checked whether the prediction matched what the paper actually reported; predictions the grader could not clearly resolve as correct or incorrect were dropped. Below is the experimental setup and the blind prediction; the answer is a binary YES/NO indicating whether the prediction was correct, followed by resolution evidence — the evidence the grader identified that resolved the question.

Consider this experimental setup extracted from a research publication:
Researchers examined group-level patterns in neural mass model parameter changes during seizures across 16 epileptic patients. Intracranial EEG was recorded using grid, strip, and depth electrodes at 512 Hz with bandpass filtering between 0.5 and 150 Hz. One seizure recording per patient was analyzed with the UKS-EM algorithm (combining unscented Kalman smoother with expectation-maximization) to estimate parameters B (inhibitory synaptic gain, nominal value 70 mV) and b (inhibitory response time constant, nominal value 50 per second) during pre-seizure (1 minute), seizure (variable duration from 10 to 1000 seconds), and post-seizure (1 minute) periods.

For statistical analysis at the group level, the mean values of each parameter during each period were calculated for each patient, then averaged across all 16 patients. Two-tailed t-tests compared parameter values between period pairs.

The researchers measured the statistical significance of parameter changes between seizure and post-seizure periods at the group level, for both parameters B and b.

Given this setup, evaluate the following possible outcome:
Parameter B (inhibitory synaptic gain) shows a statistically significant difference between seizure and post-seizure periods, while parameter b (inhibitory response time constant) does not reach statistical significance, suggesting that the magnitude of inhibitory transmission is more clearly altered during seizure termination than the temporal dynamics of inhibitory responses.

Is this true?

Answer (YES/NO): NO